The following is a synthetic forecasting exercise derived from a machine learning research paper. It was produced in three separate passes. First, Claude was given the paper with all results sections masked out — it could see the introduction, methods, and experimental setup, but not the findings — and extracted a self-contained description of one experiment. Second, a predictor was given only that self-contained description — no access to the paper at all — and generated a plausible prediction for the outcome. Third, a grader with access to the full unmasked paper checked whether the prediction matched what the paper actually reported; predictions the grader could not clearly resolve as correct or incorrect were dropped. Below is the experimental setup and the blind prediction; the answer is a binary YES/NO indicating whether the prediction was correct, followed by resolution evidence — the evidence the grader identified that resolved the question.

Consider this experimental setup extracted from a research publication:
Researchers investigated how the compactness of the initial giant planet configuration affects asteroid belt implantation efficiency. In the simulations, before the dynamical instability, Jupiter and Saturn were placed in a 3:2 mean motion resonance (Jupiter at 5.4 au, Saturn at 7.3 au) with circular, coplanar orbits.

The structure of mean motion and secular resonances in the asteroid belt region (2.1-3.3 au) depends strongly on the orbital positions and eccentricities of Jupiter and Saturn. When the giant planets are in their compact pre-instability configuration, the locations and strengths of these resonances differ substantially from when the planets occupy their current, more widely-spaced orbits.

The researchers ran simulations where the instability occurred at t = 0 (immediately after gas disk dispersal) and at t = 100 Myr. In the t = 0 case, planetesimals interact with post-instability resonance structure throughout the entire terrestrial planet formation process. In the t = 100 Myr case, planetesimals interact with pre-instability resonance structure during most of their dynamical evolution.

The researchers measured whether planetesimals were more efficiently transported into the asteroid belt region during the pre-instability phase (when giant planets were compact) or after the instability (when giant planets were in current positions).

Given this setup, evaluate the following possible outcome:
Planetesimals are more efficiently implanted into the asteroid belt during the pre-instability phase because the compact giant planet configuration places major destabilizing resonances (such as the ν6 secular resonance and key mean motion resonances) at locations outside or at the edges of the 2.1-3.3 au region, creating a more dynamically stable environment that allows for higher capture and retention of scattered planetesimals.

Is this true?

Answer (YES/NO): YES